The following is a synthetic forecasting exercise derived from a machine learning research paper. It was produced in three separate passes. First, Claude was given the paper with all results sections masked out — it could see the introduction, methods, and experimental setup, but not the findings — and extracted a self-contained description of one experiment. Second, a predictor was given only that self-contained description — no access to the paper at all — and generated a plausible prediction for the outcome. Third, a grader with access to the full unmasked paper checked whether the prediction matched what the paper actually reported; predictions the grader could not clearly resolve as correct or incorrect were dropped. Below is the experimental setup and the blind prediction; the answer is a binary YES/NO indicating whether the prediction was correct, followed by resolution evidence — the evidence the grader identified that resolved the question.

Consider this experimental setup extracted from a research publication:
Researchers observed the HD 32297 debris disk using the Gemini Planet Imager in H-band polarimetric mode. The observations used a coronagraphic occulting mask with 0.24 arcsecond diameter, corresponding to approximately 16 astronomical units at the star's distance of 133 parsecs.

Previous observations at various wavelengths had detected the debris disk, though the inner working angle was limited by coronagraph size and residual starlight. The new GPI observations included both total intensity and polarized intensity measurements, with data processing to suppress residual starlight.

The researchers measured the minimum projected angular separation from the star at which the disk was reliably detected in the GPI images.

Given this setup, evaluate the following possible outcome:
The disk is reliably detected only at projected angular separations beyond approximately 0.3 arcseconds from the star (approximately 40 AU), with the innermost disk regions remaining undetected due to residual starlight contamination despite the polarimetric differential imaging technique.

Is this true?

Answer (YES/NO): NO